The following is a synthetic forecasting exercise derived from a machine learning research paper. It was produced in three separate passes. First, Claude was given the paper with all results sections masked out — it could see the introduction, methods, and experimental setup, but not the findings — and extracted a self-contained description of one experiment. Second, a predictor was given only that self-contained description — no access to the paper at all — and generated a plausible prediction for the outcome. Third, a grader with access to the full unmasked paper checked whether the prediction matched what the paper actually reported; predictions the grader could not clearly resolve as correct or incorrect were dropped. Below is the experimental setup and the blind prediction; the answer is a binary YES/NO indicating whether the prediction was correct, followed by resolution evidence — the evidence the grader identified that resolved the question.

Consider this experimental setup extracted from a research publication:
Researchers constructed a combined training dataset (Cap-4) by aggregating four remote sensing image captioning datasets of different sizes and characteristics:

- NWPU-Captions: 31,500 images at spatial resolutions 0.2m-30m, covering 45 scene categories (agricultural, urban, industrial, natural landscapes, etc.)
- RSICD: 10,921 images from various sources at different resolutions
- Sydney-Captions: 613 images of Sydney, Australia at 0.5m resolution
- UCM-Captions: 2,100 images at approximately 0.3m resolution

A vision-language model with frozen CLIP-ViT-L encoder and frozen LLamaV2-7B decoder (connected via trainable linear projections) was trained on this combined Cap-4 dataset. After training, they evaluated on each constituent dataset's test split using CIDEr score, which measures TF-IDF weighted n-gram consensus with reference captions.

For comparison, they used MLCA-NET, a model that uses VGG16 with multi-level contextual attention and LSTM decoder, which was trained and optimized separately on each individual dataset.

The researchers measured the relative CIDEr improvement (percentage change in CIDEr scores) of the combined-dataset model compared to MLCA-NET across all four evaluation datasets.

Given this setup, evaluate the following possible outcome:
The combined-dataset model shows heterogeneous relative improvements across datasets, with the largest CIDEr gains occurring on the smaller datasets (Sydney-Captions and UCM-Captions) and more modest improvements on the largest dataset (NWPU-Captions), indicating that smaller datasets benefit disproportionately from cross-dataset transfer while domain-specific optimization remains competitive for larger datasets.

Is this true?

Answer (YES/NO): NO